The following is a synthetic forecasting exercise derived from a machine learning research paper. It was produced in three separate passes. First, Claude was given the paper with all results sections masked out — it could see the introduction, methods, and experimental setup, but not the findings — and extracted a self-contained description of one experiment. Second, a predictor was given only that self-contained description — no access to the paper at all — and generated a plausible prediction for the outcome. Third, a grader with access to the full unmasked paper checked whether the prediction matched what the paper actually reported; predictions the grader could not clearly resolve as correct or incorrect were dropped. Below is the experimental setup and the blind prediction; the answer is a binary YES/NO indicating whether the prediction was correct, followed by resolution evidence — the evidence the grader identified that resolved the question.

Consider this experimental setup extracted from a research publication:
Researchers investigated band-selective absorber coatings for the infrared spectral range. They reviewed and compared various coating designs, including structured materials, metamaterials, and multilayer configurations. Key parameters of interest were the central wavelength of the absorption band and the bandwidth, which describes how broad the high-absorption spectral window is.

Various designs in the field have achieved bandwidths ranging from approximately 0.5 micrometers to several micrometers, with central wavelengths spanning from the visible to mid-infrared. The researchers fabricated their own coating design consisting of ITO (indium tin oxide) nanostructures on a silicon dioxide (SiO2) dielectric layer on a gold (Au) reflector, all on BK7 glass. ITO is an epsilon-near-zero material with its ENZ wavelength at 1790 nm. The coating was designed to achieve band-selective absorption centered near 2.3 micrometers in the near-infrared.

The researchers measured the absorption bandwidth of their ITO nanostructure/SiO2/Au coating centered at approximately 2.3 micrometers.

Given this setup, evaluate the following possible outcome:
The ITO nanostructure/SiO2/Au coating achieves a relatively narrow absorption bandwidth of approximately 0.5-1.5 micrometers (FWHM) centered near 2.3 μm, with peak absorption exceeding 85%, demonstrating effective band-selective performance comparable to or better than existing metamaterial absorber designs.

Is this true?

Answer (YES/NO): YES